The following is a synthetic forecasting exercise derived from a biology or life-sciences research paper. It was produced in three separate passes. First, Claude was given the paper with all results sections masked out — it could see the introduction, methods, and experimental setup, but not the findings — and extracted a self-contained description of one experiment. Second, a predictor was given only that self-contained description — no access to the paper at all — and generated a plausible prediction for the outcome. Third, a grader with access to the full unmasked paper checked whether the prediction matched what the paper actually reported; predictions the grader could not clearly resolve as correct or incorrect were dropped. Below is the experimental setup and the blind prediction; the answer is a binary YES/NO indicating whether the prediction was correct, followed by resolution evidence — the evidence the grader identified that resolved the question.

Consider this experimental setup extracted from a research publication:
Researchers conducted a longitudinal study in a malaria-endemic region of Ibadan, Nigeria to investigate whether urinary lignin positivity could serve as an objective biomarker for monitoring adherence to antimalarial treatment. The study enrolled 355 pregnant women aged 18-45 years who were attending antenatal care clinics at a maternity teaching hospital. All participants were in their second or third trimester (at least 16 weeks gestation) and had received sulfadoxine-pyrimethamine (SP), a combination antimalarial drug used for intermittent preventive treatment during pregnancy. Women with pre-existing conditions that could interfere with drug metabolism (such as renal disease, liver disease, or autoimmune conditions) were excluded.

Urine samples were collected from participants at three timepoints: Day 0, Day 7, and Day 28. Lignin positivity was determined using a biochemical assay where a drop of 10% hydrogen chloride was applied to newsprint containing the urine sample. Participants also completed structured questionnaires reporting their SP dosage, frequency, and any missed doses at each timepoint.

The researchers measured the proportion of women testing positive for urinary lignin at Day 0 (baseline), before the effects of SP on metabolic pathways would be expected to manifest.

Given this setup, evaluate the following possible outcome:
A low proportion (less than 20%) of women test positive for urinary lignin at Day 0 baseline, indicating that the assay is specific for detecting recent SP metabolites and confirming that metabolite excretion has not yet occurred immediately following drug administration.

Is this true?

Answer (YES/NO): NO